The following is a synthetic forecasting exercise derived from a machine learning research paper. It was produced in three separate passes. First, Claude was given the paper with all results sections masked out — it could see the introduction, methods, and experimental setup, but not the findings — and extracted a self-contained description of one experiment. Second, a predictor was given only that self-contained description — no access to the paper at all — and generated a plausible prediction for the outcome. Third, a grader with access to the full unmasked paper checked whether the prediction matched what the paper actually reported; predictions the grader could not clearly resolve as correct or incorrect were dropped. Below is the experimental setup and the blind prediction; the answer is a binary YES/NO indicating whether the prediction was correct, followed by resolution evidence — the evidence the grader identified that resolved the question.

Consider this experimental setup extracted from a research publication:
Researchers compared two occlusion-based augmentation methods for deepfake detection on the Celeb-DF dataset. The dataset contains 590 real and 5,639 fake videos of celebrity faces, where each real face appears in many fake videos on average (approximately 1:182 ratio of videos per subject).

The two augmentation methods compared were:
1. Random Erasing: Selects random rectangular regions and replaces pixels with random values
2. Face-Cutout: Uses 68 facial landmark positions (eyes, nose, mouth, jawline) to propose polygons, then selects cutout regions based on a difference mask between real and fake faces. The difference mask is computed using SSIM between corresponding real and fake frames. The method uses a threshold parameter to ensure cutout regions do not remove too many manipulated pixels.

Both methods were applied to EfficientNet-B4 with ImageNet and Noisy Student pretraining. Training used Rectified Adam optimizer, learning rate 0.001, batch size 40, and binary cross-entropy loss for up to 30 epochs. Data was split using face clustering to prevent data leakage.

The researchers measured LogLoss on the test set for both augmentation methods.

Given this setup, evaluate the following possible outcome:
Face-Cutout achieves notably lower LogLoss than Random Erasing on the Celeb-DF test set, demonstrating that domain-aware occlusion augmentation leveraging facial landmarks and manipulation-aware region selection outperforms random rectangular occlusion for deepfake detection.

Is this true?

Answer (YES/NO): NO